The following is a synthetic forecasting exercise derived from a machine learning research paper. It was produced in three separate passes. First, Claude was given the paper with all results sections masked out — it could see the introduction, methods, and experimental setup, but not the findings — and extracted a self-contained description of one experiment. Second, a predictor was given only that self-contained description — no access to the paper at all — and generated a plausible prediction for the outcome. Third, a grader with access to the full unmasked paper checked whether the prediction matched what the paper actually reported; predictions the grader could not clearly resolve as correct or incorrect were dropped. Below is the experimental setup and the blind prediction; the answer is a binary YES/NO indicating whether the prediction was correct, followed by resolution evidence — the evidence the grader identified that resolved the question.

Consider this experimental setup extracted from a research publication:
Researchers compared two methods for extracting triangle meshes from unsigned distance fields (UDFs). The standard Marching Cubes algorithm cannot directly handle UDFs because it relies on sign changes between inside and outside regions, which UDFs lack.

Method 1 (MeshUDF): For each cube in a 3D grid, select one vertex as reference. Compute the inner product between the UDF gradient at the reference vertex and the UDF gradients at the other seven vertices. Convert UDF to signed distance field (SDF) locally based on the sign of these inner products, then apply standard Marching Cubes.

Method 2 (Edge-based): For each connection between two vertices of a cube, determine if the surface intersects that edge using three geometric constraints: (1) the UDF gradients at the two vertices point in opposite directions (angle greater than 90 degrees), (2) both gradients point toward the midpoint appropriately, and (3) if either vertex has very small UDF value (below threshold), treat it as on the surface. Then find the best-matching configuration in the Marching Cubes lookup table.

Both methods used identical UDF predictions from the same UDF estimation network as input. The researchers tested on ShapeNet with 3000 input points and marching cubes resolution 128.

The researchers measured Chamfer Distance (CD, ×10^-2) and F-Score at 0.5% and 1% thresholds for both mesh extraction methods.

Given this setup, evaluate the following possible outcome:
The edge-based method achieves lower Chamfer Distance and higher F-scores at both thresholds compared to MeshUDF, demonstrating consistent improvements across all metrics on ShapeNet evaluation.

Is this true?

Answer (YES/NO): YES